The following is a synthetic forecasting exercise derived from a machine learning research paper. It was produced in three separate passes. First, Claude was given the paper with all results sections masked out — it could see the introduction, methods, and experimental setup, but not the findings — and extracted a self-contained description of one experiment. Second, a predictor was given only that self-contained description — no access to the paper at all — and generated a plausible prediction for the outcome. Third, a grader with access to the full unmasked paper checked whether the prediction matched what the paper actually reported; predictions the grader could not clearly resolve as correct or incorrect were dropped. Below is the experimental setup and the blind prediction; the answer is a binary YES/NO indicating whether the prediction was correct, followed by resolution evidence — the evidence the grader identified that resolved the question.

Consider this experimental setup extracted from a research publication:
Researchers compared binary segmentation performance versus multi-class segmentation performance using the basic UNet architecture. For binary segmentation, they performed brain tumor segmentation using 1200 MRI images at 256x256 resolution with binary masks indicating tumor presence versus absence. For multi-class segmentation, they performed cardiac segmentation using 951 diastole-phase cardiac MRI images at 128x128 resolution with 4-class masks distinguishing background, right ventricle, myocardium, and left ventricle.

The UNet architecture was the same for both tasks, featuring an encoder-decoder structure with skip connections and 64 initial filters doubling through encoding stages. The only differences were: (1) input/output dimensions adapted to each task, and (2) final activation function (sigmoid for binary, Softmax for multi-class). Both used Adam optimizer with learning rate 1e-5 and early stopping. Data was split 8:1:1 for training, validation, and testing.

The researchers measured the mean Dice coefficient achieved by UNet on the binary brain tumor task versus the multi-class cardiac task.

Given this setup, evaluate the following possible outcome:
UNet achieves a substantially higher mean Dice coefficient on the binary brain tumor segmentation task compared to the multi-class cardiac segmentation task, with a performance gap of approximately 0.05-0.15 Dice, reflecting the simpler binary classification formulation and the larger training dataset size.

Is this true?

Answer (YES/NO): NO